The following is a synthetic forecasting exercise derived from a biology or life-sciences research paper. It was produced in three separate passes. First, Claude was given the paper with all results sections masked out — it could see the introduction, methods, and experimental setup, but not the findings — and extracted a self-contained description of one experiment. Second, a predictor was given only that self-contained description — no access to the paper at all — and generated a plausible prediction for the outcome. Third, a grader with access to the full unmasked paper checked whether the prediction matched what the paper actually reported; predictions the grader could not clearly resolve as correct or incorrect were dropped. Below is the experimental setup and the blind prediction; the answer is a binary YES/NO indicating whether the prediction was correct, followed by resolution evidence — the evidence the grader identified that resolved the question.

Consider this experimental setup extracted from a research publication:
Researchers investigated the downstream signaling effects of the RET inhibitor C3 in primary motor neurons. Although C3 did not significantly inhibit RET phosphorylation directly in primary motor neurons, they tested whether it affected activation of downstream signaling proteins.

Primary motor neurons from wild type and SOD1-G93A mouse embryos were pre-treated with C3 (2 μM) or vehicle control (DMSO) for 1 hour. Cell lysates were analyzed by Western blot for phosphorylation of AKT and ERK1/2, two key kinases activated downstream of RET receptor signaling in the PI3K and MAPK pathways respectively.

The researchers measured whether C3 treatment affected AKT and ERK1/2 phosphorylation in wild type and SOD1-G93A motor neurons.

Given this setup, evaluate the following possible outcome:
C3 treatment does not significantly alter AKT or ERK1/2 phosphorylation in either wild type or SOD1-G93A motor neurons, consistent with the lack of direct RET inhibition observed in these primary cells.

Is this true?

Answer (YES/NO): NO